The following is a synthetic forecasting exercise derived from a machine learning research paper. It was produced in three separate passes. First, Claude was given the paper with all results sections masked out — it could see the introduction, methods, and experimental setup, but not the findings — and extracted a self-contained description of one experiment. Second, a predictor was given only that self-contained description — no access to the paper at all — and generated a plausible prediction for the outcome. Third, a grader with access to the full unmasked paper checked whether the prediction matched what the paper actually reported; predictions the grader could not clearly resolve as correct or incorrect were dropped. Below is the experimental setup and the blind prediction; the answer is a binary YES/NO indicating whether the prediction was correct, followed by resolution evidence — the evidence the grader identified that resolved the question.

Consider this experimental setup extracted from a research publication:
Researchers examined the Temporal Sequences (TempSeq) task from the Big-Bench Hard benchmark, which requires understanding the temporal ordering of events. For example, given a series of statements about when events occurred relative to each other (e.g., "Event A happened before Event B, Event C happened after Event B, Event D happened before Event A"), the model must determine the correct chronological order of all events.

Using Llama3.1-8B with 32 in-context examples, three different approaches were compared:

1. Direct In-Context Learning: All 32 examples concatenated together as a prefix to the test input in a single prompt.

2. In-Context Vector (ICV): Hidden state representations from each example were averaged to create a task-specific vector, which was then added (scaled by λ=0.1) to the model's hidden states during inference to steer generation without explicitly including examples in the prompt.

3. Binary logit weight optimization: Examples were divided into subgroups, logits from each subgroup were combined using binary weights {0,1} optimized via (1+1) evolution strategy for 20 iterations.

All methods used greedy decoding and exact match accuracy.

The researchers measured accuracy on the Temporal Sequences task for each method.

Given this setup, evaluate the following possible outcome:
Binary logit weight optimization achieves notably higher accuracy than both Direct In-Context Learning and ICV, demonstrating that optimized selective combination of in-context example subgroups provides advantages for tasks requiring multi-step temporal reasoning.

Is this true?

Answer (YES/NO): NO